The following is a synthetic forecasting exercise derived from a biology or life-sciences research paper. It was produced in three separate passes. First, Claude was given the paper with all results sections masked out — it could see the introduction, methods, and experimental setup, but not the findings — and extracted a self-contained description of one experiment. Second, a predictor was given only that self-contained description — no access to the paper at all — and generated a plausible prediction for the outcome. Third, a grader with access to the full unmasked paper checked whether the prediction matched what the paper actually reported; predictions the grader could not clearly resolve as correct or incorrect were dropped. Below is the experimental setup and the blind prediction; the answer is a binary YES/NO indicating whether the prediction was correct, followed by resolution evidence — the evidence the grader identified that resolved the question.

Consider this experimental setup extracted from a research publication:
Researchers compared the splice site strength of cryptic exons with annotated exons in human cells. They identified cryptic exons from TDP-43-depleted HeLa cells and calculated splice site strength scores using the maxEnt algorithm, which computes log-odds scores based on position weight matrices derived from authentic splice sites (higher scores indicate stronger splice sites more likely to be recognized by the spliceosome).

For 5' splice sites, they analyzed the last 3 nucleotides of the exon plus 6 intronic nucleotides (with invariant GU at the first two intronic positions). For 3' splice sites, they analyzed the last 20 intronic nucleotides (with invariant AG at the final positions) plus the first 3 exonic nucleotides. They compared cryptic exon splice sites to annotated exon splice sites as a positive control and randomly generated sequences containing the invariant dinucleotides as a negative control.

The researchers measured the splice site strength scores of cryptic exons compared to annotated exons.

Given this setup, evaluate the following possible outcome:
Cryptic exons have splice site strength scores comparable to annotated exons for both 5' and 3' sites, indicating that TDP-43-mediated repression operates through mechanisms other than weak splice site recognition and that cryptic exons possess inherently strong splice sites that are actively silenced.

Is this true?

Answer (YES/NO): NO